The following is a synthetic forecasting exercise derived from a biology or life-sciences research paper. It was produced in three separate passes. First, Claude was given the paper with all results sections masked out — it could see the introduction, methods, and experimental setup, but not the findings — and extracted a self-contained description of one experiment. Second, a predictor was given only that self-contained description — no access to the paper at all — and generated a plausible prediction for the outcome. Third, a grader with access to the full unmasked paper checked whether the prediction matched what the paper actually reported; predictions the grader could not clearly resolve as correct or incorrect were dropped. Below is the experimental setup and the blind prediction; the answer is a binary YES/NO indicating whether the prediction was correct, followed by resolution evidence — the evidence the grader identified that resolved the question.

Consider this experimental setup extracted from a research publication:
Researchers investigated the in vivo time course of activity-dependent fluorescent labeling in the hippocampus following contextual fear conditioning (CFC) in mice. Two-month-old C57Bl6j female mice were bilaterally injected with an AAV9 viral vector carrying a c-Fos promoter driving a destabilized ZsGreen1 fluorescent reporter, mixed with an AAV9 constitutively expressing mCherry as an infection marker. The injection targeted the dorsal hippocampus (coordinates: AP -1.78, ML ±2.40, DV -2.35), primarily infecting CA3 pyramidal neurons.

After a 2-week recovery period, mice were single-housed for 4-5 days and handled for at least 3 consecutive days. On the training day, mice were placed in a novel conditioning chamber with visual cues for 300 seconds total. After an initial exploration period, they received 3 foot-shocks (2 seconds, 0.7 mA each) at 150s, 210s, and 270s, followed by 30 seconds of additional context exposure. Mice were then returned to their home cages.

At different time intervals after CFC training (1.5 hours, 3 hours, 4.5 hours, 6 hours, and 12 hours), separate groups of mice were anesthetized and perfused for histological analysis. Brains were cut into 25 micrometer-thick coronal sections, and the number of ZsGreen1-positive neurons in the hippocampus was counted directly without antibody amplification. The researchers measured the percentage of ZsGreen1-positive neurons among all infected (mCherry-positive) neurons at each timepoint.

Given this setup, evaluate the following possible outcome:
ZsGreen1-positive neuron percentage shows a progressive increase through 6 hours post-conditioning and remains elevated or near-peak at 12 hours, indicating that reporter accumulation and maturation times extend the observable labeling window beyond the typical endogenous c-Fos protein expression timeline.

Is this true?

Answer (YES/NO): NO